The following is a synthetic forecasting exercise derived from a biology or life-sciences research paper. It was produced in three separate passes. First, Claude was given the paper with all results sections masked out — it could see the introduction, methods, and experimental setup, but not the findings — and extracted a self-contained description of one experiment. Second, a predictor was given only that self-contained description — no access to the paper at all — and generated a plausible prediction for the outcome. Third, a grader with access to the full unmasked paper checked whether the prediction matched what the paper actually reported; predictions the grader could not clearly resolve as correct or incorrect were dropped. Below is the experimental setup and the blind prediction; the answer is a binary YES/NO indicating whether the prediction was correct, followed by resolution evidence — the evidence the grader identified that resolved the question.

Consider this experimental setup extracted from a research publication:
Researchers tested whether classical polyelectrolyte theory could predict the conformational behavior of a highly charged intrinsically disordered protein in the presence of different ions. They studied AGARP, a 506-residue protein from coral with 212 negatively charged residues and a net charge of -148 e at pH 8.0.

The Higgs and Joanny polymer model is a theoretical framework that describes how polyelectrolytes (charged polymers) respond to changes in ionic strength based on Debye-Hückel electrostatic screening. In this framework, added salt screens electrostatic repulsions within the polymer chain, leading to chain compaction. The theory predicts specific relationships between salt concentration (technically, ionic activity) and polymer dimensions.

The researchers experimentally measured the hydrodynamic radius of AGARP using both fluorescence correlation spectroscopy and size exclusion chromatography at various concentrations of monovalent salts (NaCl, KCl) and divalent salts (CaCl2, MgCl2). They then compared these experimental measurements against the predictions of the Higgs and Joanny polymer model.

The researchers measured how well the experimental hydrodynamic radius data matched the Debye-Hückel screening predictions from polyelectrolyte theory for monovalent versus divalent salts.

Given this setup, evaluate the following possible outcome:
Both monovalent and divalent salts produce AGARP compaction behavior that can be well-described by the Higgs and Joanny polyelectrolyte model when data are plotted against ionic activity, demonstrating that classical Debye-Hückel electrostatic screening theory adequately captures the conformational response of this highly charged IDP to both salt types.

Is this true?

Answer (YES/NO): NO